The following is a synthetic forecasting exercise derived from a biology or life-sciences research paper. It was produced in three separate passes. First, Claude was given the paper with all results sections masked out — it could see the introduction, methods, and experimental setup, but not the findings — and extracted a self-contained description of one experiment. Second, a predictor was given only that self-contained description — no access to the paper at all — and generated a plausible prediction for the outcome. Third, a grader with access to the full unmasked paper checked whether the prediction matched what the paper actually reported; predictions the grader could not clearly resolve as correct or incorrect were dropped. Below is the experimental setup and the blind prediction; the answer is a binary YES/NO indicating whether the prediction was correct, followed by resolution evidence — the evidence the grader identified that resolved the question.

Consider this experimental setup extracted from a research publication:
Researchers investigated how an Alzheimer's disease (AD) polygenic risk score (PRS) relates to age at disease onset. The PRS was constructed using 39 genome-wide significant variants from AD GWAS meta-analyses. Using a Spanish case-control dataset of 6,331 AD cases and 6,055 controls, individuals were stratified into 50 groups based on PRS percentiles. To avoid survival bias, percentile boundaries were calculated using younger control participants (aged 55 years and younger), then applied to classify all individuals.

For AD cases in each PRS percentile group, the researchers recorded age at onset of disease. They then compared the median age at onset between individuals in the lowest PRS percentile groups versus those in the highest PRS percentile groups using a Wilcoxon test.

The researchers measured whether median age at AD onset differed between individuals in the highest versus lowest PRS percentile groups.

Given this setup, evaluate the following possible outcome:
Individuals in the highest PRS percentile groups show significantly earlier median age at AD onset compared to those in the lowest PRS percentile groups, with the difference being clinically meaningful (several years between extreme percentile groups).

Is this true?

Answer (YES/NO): YES